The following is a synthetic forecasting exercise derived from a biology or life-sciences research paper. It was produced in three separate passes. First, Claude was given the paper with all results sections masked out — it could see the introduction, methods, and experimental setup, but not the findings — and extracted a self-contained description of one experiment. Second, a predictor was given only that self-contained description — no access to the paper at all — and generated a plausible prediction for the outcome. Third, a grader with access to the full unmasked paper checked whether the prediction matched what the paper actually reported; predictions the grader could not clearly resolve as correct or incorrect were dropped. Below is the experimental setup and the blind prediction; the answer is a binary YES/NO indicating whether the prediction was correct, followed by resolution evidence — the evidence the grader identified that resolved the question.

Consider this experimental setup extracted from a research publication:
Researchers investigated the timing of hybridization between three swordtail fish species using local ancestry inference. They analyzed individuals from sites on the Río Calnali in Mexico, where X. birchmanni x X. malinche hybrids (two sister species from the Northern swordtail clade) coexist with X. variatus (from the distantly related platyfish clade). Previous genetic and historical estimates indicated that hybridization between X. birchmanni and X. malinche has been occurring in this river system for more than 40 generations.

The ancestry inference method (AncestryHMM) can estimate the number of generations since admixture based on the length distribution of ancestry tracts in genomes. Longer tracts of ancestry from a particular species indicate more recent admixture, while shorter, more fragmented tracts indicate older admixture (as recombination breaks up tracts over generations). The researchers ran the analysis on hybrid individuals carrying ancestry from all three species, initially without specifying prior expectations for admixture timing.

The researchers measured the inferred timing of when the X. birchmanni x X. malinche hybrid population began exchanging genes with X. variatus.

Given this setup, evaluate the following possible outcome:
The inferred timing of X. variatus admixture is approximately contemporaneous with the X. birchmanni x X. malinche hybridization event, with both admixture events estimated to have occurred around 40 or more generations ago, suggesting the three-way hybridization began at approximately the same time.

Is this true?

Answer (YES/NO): NO